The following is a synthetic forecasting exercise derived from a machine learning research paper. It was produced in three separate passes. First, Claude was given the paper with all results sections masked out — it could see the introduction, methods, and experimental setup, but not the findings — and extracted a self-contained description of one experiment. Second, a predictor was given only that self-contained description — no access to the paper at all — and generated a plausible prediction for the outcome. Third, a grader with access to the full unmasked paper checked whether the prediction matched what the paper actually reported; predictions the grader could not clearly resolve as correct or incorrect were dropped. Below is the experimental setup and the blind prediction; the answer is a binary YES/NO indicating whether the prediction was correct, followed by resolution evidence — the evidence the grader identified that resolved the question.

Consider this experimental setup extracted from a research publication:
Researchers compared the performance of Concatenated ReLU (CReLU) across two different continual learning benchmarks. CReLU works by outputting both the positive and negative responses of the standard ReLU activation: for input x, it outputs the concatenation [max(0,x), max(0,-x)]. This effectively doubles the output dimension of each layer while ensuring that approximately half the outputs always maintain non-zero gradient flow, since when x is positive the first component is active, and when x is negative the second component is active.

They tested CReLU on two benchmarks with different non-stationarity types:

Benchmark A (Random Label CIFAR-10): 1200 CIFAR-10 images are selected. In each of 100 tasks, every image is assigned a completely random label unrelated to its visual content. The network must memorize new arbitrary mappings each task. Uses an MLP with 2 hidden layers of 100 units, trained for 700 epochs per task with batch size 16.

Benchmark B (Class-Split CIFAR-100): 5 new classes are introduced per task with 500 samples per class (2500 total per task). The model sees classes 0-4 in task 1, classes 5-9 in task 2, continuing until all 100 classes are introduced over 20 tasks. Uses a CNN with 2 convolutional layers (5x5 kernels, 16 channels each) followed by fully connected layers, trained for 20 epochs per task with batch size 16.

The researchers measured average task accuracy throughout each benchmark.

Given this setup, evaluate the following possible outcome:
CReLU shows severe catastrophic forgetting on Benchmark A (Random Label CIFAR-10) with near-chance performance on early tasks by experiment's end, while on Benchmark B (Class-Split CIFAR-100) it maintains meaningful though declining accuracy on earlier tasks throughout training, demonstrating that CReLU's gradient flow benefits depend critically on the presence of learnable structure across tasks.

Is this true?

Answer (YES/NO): NO